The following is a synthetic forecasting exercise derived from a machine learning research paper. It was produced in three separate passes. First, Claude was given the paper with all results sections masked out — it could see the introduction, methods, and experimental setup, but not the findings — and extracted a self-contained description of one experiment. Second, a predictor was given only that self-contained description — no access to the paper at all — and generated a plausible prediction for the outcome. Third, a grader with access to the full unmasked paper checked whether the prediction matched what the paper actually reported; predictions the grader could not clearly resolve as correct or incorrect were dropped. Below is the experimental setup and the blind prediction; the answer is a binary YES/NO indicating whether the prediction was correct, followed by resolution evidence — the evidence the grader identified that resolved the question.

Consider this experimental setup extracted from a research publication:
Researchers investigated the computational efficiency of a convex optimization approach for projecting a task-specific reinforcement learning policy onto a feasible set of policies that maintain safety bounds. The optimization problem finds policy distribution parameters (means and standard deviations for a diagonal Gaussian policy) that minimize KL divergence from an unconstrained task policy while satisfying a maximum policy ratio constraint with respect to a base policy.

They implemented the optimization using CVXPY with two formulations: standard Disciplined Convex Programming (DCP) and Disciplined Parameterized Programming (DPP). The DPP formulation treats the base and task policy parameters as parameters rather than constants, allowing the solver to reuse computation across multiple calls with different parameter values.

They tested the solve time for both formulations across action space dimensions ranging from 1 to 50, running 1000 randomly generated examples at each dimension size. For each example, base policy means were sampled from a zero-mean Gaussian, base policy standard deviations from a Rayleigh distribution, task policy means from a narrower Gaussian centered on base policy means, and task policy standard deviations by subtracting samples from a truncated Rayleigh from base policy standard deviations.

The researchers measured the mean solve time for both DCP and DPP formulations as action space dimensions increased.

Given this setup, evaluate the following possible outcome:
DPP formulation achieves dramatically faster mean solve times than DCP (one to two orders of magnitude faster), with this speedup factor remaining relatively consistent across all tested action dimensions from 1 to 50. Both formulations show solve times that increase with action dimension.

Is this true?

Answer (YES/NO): YES